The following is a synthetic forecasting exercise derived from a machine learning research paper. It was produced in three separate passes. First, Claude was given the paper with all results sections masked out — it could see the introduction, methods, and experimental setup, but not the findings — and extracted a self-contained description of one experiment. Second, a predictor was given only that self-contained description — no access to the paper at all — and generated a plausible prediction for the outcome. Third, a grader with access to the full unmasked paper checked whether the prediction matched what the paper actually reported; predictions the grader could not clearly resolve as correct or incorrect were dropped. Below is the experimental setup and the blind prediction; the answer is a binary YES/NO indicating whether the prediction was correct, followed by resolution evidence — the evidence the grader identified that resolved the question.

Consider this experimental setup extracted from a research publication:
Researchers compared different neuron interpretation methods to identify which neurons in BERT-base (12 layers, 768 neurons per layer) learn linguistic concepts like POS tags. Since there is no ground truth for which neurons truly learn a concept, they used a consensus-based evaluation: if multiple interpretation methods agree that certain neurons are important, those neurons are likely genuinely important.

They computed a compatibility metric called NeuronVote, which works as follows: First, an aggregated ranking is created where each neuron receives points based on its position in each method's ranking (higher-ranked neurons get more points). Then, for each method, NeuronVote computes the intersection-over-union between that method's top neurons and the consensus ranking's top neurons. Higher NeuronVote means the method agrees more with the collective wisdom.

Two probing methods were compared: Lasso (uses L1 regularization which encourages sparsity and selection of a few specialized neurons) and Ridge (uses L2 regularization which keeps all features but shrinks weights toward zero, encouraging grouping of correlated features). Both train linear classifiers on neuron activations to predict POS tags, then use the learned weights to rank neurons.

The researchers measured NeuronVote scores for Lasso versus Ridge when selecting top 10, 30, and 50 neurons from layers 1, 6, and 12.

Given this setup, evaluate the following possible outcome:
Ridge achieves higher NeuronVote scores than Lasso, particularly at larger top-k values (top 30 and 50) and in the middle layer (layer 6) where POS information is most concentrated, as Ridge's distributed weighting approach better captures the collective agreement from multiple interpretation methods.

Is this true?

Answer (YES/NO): NO